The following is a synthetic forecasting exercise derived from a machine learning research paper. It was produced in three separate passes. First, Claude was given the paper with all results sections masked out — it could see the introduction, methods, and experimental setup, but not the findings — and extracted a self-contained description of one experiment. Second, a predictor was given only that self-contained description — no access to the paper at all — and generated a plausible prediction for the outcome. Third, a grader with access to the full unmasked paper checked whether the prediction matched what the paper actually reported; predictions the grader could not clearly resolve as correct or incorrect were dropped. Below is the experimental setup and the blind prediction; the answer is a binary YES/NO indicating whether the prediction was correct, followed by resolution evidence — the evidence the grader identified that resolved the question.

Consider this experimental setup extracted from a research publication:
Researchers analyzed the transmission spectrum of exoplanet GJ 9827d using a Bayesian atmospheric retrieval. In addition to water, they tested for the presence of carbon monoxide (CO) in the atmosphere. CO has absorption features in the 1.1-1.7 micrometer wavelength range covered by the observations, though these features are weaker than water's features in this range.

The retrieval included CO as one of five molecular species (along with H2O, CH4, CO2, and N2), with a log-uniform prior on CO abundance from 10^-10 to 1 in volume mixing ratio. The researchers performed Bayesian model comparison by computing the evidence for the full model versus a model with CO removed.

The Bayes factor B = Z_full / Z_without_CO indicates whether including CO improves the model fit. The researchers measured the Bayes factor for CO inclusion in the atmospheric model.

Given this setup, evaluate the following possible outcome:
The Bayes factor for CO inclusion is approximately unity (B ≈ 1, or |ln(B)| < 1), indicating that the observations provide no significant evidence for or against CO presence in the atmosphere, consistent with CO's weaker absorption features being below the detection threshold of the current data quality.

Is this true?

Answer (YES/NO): YES